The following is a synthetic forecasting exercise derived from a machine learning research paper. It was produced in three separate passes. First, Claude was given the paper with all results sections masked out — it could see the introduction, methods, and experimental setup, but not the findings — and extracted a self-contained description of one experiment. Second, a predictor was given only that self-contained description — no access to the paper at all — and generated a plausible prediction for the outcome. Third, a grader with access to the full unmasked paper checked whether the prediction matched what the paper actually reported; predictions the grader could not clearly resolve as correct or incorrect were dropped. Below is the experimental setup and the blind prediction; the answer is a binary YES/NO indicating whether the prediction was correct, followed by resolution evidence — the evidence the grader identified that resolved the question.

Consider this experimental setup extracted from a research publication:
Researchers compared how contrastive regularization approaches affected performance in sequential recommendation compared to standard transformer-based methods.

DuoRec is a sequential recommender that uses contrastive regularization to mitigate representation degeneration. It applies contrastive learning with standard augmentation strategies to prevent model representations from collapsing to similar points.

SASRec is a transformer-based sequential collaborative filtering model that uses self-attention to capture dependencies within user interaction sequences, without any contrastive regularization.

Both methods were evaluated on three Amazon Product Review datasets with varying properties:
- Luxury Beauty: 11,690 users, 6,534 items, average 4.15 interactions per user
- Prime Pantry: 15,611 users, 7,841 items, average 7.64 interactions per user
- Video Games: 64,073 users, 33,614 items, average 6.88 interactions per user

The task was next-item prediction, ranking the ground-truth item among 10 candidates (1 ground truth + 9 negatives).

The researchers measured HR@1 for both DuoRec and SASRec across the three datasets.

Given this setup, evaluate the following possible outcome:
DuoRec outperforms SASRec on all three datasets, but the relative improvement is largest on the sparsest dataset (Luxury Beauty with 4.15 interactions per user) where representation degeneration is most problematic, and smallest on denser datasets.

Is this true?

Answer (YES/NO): NO